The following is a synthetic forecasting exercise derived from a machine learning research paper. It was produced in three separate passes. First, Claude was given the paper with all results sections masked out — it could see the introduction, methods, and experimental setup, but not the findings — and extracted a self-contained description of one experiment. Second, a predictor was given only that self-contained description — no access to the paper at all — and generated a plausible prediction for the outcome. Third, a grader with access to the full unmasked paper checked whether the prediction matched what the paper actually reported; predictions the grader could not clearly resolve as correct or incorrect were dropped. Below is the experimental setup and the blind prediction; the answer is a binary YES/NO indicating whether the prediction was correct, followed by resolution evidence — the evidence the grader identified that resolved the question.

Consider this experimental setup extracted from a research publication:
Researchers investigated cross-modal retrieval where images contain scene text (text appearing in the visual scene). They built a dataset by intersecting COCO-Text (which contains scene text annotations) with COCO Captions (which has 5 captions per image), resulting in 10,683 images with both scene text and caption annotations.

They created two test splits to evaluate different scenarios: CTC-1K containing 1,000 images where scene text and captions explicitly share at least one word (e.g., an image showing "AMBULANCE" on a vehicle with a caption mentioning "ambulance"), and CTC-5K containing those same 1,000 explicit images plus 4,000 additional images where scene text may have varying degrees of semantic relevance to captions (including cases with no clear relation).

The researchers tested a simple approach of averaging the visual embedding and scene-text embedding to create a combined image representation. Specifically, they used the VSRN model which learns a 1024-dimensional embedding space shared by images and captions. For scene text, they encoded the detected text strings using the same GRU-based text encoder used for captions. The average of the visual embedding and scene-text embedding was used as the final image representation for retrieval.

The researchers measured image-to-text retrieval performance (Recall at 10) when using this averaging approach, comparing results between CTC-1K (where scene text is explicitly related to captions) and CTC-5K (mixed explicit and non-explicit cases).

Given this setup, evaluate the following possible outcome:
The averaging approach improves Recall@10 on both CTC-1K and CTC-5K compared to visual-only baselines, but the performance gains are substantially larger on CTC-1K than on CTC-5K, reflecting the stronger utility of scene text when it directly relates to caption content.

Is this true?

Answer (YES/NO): NO